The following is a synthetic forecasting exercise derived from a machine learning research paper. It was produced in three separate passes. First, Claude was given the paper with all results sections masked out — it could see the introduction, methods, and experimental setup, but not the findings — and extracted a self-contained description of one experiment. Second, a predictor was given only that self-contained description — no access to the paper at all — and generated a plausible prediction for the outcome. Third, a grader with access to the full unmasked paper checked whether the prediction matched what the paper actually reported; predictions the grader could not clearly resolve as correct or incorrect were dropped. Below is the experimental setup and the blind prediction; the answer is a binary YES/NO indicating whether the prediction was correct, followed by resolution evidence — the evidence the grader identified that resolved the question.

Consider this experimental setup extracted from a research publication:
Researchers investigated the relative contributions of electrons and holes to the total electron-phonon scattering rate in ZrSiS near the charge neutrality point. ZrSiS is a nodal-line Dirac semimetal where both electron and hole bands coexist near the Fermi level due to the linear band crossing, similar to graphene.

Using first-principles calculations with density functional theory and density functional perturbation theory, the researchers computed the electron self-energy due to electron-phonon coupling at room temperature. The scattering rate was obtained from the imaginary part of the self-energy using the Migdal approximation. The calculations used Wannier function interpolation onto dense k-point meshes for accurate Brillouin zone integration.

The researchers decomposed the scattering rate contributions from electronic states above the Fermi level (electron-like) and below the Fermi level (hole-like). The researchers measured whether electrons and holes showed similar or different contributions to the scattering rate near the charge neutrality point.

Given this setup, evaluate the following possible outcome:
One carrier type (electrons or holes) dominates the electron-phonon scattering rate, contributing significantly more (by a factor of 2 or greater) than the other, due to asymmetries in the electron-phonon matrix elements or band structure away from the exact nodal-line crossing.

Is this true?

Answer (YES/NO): NO